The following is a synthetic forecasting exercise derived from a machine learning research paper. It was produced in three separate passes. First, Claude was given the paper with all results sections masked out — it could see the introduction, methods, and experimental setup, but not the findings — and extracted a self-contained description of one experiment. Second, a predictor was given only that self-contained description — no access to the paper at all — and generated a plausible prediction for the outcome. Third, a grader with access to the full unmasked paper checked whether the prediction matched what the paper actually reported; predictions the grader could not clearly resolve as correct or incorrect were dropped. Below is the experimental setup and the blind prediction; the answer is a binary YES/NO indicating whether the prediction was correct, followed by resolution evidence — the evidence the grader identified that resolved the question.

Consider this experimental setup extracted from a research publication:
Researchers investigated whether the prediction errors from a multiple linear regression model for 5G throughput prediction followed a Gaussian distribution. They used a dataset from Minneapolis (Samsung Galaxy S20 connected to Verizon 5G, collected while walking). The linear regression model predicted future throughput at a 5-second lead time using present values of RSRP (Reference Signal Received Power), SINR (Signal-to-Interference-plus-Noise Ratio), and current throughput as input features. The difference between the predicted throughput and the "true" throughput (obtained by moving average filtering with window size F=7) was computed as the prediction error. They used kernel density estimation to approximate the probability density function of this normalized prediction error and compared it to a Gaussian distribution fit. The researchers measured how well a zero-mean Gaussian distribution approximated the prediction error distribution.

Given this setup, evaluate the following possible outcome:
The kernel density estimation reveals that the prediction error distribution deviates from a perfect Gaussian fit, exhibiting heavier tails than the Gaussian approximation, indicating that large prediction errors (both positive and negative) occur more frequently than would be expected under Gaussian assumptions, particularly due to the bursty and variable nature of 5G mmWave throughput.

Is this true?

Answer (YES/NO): NO